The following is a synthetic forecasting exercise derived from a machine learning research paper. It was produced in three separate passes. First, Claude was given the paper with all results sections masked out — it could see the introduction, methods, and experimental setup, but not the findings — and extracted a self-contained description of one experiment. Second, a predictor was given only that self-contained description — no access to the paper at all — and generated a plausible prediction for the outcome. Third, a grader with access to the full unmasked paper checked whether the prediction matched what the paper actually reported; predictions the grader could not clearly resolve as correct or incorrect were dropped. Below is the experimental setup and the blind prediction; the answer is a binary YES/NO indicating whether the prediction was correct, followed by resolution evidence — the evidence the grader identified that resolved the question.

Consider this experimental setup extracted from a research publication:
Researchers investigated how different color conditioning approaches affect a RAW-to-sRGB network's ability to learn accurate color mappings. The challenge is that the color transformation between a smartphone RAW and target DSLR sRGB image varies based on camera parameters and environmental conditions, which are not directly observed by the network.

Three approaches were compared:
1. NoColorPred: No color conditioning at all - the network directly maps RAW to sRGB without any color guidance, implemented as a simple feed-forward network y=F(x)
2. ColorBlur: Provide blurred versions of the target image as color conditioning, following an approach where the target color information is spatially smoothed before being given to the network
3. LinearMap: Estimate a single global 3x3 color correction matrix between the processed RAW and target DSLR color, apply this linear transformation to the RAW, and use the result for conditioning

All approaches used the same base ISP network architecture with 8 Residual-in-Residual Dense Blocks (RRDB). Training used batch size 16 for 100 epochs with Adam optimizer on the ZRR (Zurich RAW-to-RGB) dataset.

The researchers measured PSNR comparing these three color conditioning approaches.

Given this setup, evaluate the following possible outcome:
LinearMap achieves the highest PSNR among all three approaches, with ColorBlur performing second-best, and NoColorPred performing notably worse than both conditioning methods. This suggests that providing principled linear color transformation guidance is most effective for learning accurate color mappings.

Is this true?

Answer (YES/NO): NO